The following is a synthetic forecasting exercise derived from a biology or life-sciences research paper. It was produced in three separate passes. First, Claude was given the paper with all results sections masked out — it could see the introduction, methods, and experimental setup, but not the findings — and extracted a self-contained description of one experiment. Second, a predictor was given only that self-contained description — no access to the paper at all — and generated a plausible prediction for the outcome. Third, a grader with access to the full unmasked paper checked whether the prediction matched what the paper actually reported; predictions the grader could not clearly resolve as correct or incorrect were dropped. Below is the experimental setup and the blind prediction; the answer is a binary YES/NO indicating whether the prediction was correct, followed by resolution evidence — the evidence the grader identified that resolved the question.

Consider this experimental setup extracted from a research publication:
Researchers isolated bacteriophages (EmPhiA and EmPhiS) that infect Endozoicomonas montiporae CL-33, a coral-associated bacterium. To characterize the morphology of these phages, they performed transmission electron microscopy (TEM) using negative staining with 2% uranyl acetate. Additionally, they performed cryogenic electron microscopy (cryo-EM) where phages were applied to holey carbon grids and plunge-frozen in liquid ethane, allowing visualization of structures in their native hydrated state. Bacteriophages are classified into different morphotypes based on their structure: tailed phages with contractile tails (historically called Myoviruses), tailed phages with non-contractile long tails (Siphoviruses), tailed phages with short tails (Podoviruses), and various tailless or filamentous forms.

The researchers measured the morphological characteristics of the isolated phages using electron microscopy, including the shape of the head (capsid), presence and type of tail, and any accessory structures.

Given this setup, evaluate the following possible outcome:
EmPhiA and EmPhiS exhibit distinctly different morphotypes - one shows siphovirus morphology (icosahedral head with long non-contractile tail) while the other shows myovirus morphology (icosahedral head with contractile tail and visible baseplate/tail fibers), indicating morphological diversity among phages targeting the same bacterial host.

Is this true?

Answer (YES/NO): NO